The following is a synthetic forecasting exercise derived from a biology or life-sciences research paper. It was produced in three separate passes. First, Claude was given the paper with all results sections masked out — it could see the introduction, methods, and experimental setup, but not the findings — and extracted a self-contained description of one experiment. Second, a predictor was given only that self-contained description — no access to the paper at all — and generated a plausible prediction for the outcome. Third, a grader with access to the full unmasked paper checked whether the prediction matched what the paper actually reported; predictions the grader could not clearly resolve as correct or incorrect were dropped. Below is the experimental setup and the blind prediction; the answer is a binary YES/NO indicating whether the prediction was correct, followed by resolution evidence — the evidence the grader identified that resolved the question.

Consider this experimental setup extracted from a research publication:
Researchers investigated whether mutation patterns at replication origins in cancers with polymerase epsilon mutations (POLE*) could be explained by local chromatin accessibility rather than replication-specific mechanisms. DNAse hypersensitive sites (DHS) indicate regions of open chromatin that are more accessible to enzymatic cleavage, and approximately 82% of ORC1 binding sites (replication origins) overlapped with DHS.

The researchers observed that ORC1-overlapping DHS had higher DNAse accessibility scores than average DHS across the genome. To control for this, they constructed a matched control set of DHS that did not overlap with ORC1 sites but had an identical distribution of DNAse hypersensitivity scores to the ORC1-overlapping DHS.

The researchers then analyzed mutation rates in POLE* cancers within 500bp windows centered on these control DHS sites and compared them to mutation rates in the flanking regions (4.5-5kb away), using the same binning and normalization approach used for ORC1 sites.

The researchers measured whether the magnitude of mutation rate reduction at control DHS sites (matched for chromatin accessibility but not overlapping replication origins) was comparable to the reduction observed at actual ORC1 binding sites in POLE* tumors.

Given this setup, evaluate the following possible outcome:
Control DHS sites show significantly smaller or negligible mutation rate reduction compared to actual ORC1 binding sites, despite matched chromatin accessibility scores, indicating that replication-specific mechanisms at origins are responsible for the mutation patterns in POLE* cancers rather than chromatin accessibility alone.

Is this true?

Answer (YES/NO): YES